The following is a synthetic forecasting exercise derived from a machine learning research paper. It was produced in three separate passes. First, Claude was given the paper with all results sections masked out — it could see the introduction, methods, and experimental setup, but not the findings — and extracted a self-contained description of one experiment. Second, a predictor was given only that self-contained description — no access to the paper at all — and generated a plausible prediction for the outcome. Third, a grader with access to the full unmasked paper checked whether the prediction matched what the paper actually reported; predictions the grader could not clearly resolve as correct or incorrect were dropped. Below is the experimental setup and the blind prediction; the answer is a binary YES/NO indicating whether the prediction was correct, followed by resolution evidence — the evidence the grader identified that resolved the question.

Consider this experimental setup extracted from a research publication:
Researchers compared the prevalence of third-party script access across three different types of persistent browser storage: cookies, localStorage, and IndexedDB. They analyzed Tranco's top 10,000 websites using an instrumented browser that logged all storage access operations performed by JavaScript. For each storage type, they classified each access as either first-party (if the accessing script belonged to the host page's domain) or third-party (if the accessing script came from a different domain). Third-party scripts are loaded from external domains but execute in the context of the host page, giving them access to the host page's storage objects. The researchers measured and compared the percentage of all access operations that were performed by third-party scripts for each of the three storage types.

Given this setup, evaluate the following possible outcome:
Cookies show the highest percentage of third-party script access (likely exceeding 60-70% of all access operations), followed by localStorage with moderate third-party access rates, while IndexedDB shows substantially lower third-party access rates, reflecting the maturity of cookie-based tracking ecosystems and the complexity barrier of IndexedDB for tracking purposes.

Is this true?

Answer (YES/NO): NO